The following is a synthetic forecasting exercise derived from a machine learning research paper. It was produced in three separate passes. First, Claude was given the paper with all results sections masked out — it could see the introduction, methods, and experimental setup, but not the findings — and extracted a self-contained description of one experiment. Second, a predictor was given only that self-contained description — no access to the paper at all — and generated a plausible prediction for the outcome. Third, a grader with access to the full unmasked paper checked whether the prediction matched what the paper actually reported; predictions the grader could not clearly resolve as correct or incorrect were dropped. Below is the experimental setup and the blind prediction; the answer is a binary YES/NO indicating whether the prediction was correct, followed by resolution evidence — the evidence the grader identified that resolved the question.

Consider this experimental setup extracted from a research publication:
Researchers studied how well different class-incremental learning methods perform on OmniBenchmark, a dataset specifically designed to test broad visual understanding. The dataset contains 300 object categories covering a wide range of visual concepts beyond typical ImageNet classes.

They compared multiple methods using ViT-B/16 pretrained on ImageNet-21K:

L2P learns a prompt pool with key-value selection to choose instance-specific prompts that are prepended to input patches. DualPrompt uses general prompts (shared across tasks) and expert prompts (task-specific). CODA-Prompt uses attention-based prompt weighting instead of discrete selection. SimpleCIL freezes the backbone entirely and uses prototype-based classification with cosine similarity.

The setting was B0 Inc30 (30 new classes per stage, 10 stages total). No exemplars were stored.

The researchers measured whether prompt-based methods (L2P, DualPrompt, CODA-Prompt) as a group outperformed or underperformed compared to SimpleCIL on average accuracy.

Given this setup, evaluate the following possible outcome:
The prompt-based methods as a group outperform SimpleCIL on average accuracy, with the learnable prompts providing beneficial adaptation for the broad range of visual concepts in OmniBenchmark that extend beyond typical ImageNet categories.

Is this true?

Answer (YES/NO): NO